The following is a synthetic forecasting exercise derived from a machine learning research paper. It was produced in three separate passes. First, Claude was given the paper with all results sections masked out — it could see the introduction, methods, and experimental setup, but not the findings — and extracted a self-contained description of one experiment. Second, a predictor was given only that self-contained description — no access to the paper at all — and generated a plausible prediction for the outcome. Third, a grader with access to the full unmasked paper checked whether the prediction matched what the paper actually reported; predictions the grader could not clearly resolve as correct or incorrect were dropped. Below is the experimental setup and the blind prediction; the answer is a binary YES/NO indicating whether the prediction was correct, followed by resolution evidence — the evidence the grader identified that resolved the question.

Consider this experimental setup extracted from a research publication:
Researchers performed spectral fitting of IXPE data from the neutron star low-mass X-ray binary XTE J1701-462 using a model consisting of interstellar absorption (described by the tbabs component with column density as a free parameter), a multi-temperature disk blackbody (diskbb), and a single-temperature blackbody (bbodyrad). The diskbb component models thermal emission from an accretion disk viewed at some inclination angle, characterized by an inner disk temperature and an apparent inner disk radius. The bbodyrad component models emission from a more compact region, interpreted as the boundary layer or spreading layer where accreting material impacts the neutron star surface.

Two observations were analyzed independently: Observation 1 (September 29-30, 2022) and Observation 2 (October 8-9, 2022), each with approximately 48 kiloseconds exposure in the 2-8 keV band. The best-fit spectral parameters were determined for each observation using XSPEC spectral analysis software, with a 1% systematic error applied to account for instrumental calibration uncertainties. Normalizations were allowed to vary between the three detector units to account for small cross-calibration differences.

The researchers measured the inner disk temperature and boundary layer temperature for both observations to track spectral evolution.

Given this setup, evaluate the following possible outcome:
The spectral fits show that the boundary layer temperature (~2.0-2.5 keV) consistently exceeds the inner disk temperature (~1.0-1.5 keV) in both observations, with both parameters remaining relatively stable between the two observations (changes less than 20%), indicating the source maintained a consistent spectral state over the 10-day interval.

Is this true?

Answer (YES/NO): NO